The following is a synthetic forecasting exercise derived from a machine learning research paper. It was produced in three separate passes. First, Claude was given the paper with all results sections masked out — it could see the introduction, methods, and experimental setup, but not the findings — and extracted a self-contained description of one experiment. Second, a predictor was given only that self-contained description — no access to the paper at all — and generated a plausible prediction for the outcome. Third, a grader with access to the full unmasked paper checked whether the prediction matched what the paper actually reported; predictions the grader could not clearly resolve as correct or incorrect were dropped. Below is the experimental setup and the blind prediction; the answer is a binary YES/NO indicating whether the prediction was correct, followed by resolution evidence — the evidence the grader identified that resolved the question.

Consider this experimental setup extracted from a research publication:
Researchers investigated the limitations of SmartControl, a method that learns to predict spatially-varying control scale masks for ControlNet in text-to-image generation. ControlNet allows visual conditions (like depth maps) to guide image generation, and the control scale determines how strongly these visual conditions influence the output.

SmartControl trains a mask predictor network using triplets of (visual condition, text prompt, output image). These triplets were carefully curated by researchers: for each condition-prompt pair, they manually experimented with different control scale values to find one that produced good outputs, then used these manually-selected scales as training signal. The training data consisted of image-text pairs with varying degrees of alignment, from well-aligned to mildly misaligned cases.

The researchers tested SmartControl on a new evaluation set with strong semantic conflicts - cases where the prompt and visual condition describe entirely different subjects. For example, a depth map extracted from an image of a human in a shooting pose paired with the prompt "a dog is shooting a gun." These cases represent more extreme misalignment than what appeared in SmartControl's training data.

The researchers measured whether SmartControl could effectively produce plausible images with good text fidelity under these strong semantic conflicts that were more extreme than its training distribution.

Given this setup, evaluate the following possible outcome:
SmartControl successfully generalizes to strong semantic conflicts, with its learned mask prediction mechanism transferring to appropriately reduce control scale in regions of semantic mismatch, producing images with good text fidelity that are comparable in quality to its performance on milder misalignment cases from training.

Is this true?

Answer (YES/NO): NO